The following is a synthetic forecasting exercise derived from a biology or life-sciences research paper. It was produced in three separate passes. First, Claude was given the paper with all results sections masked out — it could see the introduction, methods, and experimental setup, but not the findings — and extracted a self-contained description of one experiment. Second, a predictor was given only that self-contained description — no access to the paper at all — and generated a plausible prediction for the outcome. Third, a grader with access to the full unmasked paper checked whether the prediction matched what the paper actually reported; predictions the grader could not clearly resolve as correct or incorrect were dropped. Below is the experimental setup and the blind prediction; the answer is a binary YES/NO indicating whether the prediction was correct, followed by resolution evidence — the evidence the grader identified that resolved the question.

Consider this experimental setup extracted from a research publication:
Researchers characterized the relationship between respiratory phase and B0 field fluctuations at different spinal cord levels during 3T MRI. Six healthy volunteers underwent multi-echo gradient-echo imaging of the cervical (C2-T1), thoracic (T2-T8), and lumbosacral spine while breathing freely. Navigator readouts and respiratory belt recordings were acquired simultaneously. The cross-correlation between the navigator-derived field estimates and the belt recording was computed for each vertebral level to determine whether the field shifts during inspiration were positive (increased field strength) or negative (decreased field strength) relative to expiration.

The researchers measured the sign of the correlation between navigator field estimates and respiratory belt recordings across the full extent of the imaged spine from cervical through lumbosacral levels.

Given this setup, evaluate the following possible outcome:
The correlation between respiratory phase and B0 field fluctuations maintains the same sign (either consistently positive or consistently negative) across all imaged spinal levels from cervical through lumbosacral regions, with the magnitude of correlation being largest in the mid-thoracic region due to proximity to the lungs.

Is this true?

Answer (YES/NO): NO